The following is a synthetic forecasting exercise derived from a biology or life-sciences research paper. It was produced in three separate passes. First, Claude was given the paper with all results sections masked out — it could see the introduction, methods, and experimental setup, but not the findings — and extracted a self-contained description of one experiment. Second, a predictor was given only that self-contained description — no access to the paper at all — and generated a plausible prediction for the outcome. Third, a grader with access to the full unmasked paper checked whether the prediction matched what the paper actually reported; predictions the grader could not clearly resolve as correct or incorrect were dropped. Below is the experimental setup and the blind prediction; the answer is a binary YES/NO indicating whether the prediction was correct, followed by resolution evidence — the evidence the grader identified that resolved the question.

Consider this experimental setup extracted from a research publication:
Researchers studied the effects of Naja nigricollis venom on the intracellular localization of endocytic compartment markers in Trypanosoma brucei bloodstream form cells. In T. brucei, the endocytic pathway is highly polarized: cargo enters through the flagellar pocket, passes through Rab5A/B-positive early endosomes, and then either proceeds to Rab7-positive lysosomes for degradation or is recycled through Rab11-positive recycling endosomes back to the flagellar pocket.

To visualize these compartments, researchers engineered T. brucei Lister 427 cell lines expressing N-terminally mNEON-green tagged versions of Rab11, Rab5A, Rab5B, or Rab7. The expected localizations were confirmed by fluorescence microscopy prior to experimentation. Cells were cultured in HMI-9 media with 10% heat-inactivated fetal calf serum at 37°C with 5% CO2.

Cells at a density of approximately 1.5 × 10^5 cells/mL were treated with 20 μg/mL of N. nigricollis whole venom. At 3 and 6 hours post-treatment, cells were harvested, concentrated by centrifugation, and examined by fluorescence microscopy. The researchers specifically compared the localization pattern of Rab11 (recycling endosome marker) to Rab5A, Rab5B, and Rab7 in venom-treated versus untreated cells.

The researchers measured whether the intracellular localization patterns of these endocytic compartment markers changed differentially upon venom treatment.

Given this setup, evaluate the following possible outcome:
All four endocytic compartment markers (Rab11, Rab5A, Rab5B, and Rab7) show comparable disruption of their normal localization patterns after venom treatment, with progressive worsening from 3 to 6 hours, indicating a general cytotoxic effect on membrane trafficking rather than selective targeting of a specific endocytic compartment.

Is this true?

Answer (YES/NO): NO